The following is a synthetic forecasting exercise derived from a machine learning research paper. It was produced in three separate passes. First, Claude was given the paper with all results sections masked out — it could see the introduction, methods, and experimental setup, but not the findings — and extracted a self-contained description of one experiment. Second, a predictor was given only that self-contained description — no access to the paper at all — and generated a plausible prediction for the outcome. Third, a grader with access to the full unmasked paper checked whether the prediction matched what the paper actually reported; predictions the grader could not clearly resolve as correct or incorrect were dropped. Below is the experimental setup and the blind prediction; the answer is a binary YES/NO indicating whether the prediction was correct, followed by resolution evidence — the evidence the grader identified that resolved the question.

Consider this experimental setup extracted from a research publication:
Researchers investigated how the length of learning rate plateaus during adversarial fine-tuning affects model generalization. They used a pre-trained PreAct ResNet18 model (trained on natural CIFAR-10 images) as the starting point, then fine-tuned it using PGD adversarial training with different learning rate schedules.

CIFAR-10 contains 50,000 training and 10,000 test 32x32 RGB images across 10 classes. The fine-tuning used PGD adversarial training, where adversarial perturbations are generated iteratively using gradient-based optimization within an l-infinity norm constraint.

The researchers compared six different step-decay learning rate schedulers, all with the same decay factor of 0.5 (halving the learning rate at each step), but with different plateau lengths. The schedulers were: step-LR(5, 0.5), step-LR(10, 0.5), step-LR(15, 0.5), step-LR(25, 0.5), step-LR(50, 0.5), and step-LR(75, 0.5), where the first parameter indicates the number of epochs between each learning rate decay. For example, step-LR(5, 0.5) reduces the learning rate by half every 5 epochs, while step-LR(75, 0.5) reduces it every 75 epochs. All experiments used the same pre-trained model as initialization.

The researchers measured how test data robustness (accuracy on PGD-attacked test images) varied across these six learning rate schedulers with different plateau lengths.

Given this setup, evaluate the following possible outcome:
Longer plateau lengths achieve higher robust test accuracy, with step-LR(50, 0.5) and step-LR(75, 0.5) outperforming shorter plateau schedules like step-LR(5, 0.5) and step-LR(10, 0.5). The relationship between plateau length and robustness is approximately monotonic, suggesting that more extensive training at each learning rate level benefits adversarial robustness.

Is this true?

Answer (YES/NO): NO